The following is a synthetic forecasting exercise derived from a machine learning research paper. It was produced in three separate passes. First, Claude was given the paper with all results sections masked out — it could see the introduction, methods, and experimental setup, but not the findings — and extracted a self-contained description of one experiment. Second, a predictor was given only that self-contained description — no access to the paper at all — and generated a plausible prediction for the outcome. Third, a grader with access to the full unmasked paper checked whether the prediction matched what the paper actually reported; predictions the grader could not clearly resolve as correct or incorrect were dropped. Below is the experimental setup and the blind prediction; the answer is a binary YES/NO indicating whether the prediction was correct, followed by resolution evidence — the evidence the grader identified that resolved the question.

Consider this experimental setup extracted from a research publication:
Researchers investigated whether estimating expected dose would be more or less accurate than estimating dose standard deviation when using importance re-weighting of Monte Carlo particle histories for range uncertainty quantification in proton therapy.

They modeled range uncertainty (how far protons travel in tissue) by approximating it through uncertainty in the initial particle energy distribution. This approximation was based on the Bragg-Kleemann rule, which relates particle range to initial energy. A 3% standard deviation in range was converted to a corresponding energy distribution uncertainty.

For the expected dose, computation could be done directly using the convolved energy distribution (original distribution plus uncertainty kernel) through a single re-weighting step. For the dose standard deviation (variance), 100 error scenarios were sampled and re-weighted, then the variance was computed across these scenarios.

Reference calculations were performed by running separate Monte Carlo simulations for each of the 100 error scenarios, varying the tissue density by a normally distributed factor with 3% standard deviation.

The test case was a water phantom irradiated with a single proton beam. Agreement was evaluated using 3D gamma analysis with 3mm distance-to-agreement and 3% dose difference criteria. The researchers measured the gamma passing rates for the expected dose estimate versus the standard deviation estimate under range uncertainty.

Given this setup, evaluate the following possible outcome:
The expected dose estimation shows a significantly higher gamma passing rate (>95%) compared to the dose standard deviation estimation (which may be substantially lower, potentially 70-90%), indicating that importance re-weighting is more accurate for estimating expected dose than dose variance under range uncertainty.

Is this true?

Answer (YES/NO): NO